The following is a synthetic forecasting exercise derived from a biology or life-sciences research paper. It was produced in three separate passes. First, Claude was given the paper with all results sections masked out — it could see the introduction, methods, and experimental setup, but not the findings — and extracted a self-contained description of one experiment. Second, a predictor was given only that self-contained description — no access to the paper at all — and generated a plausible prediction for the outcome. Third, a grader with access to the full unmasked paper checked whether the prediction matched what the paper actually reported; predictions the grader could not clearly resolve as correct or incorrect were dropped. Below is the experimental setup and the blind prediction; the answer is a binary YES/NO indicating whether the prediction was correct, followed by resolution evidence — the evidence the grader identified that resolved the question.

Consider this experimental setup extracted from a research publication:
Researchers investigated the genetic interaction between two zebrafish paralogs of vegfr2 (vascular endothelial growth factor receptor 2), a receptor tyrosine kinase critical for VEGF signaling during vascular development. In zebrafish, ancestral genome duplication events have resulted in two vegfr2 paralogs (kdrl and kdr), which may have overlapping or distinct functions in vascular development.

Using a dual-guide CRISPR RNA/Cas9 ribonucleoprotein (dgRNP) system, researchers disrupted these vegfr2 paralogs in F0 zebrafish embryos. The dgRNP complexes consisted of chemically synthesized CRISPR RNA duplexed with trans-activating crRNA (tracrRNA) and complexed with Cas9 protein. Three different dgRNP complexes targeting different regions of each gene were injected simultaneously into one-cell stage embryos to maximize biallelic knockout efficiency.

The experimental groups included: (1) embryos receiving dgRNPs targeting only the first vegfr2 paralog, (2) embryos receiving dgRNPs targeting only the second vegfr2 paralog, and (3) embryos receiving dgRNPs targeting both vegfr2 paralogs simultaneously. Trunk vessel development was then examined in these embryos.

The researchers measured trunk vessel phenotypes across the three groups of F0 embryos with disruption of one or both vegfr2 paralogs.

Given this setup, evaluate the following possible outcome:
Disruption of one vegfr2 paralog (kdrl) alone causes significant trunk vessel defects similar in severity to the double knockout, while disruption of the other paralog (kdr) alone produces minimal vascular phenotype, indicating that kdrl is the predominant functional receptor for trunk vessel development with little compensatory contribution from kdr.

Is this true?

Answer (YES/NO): NO